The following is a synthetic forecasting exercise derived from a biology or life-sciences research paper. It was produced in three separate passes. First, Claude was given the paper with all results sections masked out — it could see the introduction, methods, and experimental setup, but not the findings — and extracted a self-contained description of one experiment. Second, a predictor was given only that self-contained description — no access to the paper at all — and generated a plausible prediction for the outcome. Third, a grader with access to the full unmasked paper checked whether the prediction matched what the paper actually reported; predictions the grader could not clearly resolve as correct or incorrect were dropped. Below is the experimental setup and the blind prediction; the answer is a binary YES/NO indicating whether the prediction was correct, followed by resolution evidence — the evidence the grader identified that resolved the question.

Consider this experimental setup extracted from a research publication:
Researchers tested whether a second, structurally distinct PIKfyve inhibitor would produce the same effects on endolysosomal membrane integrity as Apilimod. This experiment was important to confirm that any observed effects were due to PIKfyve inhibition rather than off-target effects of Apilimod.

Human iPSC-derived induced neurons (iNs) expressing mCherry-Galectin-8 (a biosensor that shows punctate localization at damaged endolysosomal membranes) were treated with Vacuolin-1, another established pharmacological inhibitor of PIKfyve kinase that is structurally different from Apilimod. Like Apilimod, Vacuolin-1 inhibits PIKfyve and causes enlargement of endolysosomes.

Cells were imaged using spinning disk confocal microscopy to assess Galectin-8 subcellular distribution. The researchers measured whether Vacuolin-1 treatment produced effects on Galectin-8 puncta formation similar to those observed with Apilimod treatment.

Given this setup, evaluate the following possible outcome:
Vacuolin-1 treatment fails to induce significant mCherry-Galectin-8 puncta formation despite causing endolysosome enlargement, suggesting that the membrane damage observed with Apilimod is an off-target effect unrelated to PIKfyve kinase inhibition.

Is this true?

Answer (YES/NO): NO